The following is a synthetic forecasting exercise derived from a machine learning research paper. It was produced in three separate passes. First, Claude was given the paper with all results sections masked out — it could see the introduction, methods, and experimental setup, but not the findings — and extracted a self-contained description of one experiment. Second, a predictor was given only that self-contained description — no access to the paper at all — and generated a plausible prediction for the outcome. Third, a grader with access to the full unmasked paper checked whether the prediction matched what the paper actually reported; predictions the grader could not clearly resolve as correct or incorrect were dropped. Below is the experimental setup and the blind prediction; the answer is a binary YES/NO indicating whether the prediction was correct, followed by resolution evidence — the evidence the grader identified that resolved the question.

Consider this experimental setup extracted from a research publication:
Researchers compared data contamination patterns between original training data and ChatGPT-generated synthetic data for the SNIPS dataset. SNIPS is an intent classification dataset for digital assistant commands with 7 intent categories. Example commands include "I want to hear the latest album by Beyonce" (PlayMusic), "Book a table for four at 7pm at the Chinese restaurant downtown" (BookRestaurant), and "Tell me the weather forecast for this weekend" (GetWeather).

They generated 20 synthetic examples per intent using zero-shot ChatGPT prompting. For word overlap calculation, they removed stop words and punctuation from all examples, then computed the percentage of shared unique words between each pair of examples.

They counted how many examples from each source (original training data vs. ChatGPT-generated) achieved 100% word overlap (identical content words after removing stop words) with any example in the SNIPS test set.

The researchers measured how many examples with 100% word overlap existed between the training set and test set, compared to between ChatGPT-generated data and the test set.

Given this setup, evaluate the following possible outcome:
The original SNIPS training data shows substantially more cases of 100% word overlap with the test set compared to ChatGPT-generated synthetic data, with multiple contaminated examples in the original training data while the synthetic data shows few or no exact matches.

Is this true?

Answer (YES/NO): YES